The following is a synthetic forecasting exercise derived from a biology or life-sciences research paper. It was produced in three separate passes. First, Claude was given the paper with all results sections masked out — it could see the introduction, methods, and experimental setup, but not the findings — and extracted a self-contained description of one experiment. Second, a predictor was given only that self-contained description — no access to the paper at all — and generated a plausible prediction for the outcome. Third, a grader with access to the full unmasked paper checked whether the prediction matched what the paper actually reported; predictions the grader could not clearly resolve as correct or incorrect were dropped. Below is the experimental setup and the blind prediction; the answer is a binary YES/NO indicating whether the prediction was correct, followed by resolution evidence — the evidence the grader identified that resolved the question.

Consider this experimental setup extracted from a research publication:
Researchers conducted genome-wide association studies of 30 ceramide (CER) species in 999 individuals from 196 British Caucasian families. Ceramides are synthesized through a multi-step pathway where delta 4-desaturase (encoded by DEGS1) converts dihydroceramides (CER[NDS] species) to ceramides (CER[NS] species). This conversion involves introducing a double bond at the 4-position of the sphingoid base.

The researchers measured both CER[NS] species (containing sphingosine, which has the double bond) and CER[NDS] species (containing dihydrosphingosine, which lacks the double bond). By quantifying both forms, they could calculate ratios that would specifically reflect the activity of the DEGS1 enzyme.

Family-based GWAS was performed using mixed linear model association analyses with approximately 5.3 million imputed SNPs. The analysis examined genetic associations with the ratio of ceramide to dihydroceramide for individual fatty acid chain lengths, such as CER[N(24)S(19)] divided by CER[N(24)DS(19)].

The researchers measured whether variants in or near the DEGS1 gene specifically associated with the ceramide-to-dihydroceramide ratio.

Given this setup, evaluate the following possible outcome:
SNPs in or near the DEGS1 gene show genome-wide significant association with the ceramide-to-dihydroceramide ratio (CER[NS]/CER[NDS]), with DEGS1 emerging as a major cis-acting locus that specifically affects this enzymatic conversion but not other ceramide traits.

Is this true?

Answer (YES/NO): YES